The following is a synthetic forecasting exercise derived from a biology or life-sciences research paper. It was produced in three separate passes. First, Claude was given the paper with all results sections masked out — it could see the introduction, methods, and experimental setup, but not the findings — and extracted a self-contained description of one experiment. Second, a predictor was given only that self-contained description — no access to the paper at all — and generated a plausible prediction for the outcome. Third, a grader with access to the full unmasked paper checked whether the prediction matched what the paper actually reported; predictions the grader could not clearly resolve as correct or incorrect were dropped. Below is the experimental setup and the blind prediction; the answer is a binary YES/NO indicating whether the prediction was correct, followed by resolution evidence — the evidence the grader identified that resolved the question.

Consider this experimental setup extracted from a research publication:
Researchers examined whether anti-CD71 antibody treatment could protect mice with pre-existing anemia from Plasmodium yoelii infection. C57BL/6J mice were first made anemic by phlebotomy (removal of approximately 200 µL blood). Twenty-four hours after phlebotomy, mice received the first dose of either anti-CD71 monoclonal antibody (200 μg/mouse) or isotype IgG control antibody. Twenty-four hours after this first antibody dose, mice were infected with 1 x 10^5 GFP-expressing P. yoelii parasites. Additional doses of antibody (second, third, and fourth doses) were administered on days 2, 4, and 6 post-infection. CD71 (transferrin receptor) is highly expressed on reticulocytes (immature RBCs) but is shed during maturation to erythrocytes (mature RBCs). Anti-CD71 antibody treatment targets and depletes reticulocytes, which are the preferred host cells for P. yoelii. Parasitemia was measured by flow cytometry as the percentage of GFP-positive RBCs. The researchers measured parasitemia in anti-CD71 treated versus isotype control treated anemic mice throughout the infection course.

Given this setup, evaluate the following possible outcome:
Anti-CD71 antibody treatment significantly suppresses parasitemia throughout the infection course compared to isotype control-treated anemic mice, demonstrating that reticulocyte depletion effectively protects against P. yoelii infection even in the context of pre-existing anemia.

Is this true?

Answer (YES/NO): YES